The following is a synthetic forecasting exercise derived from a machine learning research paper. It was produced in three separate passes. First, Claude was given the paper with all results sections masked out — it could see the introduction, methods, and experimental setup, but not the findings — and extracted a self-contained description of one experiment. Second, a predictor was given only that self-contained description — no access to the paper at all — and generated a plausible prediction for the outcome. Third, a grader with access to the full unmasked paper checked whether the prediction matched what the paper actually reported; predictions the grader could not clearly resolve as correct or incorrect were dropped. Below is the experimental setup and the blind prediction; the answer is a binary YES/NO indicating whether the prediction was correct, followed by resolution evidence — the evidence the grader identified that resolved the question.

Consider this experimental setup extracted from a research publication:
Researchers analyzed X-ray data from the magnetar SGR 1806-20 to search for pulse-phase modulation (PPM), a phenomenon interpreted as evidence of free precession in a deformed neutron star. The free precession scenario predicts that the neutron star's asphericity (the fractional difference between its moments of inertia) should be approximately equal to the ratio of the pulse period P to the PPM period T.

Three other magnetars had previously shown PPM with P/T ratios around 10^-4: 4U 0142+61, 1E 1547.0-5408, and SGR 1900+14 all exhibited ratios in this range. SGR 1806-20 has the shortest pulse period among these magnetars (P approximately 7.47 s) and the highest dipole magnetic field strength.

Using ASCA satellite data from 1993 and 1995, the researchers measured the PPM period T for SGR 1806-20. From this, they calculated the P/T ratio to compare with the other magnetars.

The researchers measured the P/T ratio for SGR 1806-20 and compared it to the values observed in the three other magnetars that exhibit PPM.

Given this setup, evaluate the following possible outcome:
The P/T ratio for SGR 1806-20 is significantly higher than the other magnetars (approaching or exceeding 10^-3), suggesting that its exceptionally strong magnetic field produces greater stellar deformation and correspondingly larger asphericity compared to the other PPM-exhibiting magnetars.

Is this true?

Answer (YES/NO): NO